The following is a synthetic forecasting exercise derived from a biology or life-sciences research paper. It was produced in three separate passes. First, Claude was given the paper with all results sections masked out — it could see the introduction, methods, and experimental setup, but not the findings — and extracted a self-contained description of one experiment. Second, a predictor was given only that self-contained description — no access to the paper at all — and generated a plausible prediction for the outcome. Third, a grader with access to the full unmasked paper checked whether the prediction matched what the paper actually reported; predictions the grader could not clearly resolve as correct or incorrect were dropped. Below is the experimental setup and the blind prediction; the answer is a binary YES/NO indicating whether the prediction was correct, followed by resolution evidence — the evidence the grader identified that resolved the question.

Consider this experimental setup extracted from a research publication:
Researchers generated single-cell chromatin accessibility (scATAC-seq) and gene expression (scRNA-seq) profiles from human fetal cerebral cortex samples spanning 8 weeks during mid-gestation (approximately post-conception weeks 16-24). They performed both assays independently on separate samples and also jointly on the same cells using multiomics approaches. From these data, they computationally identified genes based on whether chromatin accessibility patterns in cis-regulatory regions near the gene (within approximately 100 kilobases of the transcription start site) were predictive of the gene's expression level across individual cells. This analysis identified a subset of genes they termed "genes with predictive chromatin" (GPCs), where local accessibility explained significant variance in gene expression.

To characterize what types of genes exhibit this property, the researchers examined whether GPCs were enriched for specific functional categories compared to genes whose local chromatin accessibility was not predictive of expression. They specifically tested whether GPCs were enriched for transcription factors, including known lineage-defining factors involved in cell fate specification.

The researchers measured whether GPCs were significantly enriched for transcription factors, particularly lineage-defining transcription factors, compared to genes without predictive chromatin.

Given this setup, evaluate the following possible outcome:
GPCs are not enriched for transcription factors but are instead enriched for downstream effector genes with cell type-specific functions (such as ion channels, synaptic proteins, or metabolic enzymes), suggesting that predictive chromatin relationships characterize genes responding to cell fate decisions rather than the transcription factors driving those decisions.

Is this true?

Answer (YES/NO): NO